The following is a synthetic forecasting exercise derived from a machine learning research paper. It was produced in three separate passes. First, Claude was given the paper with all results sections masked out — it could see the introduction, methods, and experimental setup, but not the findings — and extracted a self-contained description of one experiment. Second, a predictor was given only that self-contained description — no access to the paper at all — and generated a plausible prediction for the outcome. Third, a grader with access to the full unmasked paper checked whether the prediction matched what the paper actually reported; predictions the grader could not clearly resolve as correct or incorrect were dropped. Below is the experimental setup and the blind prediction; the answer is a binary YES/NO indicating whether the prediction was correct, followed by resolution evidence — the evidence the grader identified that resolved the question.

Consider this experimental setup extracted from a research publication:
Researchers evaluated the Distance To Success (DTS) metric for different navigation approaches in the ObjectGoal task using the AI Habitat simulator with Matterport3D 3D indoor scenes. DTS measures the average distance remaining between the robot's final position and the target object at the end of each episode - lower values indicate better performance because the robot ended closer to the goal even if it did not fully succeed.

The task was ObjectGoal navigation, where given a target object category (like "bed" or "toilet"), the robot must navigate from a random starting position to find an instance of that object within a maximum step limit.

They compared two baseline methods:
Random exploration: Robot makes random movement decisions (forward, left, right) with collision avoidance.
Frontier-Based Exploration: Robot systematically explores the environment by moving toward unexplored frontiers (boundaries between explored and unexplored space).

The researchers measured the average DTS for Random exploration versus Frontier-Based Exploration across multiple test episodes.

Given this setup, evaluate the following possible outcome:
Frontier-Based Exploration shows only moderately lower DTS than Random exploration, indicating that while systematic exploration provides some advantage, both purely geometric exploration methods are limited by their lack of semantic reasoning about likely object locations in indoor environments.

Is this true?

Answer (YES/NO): YES